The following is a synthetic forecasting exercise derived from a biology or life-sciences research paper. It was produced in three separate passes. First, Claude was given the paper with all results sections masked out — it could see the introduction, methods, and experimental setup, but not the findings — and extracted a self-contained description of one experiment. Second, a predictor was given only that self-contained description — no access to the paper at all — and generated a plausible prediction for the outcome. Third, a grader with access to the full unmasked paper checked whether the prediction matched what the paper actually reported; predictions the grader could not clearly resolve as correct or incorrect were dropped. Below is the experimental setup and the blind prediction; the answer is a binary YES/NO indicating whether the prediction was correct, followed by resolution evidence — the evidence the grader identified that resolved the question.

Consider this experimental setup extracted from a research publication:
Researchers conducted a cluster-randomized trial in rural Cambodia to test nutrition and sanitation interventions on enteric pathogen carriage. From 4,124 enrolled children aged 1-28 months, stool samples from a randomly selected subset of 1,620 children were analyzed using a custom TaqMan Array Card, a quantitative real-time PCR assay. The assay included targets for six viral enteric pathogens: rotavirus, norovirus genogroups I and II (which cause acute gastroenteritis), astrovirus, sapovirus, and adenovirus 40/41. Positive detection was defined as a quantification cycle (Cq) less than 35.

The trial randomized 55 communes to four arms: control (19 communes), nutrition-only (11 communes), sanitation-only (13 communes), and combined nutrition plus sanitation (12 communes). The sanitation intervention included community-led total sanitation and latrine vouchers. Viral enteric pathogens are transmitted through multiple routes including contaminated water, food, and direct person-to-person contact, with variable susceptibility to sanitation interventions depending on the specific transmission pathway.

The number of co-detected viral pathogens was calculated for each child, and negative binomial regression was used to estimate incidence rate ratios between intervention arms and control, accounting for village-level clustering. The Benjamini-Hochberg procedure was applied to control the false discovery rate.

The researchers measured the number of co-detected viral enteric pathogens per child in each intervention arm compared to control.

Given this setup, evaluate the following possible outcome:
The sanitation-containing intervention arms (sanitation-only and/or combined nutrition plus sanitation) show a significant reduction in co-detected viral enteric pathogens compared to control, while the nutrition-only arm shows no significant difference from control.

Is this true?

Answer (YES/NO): NO